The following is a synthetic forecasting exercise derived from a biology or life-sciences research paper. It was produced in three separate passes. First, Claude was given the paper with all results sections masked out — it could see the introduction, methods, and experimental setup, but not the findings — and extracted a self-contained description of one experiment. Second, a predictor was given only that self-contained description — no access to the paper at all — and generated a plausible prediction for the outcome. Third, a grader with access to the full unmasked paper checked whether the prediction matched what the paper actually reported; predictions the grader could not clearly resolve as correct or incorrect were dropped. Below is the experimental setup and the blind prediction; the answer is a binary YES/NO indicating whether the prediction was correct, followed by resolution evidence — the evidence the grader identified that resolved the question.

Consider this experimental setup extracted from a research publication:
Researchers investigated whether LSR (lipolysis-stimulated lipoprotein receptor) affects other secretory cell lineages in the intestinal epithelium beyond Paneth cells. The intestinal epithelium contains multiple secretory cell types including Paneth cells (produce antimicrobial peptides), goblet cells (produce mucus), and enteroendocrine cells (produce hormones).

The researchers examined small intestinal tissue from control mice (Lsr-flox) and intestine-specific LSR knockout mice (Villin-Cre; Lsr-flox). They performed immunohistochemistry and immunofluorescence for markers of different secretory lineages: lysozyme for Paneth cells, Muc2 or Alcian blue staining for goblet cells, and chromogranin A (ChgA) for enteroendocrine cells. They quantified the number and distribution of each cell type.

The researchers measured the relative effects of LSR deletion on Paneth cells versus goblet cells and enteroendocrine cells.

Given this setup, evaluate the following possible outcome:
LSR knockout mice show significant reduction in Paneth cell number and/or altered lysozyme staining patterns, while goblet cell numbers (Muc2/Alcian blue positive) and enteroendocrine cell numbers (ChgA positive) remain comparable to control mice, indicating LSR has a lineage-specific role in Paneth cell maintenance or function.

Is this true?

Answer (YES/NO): YES